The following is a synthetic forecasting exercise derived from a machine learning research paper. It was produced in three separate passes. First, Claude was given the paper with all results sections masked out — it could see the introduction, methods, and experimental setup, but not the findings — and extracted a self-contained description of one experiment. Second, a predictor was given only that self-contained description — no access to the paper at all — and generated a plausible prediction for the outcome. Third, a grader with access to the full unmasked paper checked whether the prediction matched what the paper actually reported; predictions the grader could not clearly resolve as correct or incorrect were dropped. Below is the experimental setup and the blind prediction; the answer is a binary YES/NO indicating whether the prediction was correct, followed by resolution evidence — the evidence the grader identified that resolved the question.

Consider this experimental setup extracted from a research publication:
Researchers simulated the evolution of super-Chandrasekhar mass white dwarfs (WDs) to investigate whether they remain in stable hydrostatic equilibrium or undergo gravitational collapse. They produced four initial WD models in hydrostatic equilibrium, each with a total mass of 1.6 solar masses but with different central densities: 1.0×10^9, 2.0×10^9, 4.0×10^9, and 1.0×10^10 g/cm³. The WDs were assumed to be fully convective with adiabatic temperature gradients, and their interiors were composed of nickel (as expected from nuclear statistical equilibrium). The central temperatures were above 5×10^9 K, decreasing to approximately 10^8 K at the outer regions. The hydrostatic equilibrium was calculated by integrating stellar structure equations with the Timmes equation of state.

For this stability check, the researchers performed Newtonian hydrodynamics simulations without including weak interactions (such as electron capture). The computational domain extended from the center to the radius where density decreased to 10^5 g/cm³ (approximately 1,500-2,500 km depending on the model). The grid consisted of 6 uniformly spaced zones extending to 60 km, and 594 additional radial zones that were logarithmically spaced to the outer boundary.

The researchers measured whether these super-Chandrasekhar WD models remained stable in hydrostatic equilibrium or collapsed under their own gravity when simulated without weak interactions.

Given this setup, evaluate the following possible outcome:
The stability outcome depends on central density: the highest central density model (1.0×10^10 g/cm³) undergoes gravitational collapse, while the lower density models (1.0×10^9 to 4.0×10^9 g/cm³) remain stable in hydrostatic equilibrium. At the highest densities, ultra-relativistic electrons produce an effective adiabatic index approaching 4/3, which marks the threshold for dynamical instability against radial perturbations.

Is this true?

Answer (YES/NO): NO